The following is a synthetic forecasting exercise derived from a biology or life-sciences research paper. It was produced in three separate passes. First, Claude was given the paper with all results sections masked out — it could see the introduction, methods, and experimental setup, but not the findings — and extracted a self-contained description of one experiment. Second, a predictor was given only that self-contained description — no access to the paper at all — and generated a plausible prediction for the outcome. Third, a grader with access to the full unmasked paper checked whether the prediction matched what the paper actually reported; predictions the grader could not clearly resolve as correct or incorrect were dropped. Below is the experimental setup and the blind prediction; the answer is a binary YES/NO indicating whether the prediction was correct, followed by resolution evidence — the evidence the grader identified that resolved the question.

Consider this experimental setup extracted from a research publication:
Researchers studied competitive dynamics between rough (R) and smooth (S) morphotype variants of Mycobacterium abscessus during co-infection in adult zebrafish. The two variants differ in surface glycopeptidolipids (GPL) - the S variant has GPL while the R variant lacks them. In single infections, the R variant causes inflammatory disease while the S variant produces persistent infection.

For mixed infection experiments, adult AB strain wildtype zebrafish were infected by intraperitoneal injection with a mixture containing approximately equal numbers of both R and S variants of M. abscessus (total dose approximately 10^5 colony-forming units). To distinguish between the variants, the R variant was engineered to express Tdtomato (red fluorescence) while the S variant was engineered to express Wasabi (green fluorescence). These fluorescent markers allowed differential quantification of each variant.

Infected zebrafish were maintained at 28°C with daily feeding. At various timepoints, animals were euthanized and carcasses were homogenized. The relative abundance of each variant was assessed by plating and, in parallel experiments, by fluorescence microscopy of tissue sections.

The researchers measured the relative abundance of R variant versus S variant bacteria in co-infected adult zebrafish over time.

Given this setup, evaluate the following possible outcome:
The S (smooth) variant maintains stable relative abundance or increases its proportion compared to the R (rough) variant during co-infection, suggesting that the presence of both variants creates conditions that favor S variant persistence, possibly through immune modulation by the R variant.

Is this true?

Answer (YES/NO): NO